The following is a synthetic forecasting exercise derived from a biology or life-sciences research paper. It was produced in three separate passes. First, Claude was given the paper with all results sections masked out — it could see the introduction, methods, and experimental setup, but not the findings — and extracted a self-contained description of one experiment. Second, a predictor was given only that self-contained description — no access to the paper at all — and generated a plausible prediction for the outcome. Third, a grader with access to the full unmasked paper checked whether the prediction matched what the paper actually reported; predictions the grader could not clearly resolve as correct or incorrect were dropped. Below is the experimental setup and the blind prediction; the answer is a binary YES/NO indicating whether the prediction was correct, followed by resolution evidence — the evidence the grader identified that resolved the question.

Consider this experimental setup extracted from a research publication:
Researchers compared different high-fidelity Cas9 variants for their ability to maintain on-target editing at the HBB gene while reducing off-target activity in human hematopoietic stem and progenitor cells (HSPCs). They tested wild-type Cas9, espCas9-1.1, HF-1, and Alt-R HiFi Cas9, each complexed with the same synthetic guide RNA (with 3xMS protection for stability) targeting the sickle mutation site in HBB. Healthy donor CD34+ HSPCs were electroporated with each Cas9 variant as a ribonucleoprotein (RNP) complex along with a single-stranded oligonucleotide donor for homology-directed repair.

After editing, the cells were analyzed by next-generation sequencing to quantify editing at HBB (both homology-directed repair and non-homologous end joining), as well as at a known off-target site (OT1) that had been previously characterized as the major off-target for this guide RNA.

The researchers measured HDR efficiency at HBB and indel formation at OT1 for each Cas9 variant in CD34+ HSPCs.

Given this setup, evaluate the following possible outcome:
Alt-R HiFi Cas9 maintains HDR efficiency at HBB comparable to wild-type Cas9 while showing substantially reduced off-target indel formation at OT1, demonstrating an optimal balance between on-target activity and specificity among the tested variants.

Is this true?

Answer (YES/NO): YES